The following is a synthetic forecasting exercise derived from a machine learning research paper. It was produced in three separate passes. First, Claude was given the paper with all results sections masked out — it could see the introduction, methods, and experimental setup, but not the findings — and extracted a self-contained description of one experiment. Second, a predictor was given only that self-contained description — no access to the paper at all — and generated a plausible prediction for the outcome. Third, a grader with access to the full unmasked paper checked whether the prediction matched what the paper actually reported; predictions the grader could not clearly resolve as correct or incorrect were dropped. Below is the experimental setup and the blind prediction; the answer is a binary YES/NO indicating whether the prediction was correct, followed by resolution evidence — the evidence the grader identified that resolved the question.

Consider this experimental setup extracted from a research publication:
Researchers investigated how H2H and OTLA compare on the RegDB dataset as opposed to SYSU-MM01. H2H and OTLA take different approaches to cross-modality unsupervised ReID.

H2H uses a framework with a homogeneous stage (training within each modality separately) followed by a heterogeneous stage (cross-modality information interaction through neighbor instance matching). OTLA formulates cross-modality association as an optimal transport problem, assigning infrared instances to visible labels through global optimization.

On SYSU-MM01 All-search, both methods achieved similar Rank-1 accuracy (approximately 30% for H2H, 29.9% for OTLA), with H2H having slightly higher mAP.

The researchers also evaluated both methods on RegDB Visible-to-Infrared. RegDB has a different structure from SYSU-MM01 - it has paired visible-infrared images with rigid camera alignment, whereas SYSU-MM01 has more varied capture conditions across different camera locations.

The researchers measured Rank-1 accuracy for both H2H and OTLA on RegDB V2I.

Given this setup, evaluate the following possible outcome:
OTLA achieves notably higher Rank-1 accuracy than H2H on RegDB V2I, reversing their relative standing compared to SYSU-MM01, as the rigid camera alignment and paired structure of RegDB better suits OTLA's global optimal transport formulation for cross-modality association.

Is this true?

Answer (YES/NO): YES